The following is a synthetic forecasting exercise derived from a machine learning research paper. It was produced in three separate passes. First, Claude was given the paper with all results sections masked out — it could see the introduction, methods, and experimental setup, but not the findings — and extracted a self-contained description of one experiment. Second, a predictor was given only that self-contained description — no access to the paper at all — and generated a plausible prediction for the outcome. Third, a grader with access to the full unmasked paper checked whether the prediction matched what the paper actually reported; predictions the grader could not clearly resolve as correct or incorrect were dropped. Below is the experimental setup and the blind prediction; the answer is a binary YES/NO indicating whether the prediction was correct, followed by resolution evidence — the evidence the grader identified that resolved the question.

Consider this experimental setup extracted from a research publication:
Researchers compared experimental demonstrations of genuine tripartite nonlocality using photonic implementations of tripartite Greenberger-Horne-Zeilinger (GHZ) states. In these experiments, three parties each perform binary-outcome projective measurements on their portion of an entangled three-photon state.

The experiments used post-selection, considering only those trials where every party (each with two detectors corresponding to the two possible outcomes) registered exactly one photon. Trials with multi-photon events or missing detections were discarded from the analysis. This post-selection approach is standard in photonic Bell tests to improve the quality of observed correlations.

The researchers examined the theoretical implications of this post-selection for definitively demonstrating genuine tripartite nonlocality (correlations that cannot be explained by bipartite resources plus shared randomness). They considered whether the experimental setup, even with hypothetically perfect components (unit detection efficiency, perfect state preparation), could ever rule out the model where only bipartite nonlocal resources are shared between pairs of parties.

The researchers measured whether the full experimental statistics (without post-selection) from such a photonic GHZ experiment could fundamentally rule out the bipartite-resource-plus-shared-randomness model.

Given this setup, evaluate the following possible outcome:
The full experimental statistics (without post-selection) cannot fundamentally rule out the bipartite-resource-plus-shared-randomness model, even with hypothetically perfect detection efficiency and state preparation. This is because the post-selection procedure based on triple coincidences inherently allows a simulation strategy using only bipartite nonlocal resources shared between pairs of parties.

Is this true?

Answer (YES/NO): YES